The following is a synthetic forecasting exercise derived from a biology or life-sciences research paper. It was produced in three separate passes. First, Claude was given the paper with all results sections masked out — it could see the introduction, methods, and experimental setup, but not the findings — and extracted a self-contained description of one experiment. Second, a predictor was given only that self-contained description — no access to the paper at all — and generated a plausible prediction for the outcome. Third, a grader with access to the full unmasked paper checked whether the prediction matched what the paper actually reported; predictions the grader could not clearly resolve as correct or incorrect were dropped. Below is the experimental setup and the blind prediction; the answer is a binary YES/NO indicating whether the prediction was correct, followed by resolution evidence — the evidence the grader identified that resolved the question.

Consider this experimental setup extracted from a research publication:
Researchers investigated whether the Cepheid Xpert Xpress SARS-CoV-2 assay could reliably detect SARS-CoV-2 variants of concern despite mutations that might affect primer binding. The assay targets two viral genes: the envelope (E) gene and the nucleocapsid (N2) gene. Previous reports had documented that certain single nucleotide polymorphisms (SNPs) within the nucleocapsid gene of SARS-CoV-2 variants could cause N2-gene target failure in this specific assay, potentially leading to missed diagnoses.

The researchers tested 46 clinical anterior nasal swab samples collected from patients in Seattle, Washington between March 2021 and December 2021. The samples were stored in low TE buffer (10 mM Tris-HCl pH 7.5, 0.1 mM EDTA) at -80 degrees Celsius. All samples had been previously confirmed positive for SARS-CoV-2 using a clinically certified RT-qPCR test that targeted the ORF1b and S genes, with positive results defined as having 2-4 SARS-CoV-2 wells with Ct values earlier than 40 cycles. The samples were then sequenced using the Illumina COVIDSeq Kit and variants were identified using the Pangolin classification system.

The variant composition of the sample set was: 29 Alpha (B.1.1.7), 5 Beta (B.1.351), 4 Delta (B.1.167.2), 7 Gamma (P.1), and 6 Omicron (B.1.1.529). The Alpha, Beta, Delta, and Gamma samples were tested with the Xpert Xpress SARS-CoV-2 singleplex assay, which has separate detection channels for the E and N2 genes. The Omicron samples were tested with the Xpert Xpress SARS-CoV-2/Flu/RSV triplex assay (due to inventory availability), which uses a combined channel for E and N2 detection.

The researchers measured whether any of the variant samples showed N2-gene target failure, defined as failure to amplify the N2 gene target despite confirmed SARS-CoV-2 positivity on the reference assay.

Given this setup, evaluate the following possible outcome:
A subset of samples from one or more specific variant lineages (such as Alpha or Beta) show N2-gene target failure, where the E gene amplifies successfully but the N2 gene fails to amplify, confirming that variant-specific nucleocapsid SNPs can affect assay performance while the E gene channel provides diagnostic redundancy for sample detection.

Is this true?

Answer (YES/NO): NO